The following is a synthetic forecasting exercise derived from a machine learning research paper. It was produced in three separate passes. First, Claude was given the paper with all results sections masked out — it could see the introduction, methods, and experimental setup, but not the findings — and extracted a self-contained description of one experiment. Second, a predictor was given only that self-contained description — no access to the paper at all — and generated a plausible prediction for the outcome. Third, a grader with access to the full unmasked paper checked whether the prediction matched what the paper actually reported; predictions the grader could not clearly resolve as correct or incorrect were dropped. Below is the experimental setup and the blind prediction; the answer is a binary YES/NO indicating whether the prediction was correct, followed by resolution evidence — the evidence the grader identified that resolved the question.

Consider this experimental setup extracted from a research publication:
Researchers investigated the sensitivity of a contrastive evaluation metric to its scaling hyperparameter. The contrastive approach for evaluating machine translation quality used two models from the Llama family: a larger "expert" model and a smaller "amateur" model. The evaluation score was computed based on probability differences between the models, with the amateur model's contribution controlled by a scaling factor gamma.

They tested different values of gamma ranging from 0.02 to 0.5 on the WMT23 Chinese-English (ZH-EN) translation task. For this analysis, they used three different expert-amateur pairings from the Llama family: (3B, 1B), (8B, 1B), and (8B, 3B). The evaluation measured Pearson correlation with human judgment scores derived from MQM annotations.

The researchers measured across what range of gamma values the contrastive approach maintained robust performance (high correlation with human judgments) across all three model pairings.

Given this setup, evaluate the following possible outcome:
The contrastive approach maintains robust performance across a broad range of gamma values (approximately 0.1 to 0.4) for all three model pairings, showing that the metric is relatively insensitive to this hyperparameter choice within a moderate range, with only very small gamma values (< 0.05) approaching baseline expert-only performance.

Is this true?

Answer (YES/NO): NO